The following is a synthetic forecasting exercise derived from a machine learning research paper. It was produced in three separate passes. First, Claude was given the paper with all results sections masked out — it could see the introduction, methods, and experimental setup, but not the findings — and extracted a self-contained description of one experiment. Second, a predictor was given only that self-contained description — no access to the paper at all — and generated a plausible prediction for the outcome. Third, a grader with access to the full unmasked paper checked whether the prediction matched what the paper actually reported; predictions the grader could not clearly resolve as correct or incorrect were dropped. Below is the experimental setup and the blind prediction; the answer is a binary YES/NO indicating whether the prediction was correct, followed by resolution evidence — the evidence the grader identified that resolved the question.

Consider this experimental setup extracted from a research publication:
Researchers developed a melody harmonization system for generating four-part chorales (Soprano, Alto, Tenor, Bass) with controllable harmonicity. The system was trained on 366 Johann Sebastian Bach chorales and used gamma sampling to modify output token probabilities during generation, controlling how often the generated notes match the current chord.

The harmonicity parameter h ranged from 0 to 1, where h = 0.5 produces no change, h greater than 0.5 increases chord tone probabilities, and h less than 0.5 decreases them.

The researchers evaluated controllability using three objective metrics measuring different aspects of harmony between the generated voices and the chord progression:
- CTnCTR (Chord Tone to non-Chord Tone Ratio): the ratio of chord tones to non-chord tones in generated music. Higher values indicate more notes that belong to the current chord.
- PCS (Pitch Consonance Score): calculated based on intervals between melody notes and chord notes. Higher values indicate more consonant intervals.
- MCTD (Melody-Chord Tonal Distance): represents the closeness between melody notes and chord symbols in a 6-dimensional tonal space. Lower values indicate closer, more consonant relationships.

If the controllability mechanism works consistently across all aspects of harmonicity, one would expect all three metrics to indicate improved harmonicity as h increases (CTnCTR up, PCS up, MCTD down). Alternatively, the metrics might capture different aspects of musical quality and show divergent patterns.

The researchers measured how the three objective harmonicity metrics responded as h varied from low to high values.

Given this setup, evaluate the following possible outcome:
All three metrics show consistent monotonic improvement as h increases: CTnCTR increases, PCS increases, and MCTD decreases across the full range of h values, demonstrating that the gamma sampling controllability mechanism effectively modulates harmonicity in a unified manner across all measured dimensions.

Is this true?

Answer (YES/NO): YES